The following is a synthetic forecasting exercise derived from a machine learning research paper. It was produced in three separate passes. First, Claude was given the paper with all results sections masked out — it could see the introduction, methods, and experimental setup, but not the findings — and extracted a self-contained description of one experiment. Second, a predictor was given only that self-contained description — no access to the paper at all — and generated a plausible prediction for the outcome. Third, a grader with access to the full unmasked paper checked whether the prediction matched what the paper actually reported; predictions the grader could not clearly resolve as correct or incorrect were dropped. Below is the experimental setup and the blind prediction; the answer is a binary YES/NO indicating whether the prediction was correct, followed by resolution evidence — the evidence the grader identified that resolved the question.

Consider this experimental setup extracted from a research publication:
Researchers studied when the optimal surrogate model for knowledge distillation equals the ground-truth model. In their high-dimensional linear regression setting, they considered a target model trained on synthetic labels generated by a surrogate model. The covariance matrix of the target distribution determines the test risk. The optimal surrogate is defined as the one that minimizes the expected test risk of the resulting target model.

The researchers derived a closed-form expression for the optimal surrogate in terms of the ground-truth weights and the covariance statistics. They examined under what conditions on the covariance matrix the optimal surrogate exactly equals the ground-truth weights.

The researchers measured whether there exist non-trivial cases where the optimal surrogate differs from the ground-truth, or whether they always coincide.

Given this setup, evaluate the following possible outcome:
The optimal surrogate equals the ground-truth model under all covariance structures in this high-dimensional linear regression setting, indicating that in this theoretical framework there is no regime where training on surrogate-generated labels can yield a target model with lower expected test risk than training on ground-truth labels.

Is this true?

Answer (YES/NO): NO